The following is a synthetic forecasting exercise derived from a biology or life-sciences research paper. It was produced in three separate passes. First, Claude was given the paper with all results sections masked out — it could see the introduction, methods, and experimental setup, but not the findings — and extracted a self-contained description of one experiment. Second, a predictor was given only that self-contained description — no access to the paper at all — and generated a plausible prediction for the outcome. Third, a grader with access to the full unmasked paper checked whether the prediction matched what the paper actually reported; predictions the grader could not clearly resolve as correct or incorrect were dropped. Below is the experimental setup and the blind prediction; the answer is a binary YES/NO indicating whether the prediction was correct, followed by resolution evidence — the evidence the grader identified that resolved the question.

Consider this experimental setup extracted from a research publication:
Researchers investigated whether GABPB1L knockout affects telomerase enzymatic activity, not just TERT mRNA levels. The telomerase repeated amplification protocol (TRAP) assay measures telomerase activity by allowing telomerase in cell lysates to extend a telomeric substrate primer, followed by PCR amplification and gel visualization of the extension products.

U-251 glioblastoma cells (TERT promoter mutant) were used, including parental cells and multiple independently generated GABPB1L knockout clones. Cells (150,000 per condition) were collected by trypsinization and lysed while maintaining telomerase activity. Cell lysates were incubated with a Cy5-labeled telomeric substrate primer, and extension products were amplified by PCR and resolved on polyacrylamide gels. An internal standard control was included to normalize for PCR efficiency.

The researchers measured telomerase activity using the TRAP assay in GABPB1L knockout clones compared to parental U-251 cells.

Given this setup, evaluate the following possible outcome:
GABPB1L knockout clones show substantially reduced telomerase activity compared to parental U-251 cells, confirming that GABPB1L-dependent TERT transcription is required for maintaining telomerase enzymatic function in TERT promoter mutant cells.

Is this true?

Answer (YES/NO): YES